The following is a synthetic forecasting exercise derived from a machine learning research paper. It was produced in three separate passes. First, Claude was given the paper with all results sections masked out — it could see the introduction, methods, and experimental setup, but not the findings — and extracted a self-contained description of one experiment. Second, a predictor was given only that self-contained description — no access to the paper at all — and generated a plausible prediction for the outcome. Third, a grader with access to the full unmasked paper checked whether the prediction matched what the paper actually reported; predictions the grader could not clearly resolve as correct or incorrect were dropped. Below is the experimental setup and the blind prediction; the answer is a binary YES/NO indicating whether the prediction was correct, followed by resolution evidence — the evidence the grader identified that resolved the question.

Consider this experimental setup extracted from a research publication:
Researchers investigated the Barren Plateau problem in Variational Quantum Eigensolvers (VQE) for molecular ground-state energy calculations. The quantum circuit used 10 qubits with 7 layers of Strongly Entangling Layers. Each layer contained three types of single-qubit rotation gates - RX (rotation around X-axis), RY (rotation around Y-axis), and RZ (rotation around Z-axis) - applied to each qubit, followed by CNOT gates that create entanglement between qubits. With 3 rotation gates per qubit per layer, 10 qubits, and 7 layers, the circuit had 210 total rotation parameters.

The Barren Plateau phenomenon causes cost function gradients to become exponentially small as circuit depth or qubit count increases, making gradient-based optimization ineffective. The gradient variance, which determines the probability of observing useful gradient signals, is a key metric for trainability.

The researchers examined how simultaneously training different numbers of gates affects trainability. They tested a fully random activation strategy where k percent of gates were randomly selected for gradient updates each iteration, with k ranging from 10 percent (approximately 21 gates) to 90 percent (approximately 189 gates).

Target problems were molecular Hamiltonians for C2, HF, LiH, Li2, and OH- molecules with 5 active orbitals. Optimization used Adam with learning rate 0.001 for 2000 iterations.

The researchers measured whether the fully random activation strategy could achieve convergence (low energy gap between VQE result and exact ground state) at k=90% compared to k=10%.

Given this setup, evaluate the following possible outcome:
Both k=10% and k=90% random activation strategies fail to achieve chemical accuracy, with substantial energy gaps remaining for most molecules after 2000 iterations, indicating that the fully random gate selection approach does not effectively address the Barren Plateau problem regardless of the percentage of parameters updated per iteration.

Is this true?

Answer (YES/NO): NO